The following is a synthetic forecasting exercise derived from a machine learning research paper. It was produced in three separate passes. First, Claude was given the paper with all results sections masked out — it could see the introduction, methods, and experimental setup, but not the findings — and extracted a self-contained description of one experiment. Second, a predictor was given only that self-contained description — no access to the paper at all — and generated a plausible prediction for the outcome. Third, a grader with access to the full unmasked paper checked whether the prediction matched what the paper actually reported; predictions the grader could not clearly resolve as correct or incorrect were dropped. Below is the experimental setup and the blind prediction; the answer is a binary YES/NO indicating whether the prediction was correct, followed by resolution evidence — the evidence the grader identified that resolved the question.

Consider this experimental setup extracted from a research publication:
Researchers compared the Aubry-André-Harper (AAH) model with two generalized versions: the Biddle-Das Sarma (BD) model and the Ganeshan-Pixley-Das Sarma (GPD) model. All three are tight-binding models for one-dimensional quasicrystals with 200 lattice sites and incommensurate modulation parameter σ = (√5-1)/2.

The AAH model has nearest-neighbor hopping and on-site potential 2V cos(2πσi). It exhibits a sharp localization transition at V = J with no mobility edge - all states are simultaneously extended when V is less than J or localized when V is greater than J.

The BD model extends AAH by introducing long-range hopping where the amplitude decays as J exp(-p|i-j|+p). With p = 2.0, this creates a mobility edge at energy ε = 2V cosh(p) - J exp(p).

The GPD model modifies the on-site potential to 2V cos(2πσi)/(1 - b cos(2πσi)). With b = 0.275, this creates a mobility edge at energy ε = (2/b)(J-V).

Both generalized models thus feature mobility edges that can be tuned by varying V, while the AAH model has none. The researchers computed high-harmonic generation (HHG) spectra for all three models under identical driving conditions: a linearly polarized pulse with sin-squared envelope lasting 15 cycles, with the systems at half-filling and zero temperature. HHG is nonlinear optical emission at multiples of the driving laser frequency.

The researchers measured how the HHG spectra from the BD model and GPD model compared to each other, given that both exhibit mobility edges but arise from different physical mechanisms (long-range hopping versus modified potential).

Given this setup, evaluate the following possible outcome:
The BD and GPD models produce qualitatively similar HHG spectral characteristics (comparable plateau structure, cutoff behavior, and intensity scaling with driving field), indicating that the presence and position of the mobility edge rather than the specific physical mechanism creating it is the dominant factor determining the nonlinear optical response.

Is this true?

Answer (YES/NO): YES